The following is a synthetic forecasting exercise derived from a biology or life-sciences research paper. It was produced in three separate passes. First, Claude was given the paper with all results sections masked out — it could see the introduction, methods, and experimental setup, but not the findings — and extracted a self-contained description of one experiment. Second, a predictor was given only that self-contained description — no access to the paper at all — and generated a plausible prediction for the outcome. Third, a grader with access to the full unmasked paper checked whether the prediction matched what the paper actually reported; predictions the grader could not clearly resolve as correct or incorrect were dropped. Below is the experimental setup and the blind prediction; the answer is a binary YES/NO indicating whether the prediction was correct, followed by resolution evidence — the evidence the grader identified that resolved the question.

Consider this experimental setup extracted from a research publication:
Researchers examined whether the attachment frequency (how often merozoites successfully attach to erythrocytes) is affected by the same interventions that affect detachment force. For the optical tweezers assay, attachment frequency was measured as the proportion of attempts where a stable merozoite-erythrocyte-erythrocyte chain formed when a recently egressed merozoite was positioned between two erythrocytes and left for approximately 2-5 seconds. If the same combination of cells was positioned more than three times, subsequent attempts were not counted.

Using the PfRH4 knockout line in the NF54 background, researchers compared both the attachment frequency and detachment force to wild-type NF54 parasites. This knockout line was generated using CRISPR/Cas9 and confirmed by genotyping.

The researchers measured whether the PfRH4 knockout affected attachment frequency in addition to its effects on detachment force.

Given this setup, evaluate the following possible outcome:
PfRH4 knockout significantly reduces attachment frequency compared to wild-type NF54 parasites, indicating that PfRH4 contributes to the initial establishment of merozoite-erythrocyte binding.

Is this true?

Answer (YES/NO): NO